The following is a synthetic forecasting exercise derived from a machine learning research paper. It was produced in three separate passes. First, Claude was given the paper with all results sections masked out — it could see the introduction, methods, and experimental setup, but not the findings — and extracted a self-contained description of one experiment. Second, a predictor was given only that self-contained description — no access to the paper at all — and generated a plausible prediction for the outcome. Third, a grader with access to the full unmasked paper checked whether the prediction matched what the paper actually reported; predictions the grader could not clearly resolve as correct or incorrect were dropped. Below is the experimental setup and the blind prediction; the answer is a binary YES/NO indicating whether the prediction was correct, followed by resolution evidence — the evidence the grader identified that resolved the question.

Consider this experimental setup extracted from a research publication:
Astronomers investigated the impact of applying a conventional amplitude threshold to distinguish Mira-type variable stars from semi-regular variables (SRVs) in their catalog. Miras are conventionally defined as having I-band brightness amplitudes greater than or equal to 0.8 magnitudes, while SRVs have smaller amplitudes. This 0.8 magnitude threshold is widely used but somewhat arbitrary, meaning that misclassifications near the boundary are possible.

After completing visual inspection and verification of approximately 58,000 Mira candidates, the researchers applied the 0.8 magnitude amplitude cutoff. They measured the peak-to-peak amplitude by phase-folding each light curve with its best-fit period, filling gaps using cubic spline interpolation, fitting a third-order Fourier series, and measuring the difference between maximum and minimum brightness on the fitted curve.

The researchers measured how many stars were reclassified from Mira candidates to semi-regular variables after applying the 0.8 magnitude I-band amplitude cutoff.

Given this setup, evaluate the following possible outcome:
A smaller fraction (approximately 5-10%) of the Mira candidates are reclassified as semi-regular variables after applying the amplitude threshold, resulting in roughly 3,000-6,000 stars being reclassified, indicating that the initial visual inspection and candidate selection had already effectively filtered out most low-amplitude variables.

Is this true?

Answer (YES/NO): NO